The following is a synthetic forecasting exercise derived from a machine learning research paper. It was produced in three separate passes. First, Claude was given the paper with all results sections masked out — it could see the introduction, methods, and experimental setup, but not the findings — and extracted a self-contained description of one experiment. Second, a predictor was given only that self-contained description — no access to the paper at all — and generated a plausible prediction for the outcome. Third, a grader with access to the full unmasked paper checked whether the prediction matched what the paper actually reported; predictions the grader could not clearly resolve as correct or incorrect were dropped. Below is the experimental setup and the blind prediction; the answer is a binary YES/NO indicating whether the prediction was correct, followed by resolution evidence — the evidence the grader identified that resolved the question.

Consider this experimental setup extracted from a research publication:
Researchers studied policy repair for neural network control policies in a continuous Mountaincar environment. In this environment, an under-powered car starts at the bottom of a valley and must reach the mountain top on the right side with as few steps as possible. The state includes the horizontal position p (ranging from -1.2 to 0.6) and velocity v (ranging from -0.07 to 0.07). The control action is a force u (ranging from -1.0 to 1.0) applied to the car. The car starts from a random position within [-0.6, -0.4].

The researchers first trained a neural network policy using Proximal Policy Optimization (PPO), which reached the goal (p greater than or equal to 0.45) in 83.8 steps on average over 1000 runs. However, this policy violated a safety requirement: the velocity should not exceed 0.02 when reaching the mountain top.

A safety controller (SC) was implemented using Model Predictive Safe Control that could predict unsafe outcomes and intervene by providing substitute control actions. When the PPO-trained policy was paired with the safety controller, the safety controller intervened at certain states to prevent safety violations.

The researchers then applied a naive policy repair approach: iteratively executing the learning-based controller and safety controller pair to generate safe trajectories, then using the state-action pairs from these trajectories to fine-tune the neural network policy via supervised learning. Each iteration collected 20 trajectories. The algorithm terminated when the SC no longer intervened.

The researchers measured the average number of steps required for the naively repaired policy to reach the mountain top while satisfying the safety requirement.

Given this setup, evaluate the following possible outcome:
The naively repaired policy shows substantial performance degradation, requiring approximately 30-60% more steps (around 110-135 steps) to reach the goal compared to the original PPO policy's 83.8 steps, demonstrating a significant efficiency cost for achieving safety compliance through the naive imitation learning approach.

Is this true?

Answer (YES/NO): NO